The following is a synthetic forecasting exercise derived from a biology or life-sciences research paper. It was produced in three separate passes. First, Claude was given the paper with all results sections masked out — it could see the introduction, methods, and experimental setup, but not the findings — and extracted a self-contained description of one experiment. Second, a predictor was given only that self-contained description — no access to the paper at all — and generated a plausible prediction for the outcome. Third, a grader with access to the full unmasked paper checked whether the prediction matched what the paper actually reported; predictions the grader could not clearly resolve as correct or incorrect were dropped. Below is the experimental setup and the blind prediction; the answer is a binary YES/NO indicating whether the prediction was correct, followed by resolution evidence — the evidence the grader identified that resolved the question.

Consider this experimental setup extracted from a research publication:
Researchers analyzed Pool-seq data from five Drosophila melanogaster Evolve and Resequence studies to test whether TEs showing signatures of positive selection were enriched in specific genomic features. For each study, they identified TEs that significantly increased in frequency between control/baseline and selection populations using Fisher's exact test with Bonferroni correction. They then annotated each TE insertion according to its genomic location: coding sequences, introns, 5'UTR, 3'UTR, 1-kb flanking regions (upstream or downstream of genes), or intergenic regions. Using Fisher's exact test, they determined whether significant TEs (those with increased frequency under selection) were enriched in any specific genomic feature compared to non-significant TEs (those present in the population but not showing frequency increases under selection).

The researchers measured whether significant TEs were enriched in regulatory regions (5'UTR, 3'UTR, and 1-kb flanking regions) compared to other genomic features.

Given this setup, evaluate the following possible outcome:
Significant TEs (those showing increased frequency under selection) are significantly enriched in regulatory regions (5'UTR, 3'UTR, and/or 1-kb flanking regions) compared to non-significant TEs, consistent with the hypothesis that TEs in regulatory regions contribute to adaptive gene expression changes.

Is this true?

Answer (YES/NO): NO